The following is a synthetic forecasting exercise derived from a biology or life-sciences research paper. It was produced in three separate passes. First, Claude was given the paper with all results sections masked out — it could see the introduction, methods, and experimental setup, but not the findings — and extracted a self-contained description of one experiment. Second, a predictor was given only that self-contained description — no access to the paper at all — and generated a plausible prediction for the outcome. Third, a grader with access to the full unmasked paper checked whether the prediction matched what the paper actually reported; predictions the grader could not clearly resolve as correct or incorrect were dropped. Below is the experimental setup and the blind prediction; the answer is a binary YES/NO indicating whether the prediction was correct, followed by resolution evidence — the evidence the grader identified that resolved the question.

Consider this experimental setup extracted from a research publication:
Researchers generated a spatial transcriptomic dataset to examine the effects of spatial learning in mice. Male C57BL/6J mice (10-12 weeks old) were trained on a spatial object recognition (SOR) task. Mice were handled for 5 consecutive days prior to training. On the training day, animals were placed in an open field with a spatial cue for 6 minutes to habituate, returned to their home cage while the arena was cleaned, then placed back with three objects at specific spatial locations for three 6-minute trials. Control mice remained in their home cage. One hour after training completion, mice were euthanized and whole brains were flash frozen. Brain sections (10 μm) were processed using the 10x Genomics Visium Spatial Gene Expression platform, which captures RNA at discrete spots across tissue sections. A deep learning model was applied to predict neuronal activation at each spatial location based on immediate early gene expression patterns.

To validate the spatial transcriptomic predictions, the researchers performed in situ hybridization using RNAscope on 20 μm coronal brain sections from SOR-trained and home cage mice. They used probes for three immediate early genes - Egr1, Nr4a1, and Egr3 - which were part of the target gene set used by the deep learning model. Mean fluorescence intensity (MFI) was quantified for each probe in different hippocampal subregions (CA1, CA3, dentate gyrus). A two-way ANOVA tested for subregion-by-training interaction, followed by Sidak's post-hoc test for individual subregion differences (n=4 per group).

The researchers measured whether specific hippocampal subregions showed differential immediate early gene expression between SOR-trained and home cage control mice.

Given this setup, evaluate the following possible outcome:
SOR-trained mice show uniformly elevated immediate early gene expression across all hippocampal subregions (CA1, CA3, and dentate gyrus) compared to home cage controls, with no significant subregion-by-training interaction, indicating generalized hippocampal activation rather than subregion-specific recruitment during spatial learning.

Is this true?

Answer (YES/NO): NO